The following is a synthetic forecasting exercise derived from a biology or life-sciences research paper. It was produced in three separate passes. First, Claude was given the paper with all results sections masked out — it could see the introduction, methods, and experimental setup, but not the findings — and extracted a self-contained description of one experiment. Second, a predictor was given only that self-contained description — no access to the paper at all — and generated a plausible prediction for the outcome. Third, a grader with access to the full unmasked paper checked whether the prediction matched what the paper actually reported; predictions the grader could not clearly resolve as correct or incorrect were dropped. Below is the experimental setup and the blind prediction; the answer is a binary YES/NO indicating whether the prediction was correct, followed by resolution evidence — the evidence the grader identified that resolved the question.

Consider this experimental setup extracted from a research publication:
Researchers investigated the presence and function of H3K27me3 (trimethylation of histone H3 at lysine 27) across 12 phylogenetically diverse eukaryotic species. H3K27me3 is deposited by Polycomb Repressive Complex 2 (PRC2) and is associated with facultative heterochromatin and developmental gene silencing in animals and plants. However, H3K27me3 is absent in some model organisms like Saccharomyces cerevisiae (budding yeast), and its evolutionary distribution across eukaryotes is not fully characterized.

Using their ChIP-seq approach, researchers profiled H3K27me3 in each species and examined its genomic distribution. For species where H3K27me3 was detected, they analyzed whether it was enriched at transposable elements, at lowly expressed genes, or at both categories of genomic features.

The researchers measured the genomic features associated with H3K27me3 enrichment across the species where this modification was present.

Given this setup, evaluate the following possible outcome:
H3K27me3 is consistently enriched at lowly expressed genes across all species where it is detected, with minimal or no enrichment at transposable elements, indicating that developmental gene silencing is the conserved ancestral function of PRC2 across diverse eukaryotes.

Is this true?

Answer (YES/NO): NO